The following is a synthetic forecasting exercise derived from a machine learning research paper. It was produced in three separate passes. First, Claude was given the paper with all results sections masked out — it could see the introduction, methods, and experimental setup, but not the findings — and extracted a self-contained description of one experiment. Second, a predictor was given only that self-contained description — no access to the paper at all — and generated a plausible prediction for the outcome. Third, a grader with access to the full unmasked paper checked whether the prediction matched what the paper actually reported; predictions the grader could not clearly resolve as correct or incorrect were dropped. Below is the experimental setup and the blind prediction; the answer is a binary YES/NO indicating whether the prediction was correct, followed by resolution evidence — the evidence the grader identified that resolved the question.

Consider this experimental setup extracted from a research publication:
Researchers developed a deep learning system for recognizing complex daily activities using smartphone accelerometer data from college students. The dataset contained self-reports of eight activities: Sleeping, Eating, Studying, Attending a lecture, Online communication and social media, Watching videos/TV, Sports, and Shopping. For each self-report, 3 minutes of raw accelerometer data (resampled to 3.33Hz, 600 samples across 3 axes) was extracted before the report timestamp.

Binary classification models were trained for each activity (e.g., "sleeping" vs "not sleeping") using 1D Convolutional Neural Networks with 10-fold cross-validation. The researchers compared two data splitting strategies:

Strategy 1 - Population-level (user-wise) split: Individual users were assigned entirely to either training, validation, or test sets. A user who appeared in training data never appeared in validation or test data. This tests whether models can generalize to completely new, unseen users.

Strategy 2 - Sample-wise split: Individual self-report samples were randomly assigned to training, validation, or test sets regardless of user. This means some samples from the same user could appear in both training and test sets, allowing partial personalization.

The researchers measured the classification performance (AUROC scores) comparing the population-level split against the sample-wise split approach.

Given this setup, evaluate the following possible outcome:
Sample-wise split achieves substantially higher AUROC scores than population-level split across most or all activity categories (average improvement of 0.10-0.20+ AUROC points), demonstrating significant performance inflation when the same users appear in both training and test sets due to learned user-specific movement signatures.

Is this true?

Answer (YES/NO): NO